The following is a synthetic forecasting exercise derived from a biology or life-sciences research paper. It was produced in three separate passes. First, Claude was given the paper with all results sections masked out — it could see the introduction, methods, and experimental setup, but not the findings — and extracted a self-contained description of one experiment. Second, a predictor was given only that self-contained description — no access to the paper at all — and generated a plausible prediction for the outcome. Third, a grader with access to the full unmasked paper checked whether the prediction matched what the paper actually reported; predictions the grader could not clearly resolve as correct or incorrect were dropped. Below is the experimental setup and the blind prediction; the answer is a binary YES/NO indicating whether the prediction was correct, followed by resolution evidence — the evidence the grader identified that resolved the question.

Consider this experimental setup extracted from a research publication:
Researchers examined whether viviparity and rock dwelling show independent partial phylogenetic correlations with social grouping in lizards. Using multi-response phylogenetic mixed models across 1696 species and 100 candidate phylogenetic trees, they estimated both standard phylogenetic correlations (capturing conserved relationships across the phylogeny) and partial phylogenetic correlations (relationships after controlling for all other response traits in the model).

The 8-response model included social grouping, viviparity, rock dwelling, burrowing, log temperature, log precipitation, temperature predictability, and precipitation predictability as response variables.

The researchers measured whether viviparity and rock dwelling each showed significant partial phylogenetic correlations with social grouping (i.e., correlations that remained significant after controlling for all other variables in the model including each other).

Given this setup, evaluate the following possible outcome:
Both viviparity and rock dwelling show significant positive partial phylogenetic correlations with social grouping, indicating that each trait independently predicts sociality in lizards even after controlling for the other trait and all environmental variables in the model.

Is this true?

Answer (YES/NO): YES